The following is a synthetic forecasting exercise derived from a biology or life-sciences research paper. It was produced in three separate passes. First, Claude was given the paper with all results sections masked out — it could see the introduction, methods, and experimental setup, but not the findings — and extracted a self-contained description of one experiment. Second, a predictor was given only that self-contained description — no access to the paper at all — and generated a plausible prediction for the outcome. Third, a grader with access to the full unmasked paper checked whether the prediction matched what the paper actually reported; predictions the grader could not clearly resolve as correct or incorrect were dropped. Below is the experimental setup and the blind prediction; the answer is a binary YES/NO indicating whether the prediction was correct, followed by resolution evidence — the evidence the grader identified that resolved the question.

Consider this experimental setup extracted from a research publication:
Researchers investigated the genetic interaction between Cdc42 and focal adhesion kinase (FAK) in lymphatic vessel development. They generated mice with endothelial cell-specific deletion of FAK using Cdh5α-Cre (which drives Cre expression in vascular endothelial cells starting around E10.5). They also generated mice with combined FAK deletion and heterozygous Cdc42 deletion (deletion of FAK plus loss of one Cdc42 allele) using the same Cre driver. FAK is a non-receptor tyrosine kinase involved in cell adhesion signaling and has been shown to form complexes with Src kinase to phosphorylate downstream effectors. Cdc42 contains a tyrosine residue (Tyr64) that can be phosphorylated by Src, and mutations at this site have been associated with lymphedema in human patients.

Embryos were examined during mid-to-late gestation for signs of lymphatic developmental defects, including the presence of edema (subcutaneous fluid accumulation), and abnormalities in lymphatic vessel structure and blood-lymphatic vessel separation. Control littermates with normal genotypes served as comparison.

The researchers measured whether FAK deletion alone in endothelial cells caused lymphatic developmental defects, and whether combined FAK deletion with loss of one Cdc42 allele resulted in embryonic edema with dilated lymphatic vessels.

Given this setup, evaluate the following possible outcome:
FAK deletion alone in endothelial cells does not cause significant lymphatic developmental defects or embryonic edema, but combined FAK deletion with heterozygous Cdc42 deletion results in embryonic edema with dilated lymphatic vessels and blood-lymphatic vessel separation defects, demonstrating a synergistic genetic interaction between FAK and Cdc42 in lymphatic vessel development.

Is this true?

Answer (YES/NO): YES